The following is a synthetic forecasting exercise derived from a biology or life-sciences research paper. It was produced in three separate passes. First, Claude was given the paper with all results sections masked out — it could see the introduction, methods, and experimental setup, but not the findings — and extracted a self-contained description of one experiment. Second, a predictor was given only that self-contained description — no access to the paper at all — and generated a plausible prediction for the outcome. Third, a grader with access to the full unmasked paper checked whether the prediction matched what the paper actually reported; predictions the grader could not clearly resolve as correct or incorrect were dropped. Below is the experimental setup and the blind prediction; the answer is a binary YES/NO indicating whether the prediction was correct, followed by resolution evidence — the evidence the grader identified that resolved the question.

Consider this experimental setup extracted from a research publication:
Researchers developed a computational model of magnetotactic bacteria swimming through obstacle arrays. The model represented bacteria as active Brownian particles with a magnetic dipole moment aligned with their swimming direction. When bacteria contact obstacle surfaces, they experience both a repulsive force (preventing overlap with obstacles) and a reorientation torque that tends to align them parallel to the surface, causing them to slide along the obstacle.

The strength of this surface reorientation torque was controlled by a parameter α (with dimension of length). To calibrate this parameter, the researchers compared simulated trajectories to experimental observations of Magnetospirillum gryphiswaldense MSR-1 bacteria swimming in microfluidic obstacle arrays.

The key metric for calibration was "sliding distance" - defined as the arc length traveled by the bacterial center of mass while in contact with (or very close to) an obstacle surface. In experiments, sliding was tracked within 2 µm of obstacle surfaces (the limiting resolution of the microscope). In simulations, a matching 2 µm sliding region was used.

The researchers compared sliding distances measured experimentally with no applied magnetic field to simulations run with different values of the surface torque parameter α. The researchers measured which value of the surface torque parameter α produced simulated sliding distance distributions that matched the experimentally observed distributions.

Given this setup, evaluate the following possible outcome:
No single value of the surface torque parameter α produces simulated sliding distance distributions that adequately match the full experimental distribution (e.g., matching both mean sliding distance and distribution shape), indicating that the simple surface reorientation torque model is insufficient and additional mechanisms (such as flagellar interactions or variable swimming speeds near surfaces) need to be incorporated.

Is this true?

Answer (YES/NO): NO